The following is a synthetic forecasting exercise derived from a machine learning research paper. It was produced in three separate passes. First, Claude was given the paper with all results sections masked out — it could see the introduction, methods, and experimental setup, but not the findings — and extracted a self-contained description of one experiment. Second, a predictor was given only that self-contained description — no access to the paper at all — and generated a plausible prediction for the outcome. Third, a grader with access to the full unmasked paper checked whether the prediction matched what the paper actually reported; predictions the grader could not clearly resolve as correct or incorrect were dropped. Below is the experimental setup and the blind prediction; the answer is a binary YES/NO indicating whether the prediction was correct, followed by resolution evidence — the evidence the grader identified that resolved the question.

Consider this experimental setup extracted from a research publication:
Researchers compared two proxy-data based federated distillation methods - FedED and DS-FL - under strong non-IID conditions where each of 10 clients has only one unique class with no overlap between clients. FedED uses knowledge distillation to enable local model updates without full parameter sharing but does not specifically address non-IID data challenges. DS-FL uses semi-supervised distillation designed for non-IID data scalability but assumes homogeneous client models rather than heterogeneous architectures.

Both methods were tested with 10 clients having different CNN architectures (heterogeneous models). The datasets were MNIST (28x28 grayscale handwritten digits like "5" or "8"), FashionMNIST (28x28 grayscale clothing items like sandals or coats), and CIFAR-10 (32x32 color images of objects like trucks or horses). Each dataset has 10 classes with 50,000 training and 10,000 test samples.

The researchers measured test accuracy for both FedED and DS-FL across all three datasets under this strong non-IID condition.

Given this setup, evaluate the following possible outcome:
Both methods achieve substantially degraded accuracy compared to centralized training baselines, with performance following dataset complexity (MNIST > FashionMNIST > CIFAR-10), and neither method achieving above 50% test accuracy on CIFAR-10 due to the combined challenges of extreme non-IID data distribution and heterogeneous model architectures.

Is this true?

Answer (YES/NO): NO